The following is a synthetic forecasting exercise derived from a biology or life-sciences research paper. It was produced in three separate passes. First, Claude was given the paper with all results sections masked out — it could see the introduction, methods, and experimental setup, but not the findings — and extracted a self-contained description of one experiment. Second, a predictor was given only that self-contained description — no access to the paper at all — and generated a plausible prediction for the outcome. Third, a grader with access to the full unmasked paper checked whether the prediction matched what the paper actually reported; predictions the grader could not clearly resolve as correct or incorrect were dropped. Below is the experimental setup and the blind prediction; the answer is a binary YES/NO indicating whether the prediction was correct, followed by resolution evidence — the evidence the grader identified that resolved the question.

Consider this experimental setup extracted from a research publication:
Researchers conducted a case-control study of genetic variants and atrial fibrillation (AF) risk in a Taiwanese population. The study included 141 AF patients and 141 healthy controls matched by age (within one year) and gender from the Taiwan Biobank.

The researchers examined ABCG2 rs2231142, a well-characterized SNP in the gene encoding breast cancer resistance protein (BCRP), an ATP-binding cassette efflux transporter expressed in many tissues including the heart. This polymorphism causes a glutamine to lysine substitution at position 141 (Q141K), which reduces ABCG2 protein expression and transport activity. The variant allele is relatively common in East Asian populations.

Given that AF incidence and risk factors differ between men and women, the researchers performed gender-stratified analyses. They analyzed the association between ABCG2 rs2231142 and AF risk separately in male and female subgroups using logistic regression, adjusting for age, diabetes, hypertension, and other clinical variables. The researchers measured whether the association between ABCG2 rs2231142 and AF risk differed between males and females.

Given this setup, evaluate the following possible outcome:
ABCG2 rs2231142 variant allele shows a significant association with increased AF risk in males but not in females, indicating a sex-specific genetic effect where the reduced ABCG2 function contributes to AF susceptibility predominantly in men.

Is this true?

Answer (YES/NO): YES